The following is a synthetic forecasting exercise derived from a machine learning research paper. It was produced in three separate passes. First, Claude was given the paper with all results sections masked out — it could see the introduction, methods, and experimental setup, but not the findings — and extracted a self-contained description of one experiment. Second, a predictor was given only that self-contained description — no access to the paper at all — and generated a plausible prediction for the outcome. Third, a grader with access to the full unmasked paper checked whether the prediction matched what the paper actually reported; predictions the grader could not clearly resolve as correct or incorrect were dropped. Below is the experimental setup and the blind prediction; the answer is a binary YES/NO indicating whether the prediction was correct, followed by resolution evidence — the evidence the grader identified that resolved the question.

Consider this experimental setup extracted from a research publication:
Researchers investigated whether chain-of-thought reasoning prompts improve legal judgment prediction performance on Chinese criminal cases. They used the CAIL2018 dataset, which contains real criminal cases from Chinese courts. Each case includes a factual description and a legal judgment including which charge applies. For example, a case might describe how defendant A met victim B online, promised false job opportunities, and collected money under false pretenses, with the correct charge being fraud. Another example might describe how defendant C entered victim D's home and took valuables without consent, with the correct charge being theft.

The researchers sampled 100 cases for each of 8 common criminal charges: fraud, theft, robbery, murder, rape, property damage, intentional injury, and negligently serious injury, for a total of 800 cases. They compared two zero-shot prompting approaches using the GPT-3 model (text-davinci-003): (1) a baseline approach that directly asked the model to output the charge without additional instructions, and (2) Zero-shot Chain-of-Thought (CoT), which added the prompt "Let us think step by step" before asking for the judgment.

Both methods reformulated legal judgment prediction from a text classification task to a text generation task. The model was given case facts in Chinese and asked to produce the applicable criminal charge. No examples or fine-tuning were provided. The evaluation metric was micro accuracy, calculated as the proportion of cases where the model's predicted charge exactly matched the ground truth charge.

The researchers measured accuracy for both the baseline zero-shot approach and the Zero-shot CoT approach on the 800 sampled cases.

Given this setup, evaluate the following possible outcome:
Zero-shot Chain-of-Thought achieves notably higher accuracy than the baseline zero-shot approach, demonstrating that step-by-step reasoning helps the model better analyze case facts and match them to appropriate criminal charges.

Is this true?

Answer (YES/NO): NO